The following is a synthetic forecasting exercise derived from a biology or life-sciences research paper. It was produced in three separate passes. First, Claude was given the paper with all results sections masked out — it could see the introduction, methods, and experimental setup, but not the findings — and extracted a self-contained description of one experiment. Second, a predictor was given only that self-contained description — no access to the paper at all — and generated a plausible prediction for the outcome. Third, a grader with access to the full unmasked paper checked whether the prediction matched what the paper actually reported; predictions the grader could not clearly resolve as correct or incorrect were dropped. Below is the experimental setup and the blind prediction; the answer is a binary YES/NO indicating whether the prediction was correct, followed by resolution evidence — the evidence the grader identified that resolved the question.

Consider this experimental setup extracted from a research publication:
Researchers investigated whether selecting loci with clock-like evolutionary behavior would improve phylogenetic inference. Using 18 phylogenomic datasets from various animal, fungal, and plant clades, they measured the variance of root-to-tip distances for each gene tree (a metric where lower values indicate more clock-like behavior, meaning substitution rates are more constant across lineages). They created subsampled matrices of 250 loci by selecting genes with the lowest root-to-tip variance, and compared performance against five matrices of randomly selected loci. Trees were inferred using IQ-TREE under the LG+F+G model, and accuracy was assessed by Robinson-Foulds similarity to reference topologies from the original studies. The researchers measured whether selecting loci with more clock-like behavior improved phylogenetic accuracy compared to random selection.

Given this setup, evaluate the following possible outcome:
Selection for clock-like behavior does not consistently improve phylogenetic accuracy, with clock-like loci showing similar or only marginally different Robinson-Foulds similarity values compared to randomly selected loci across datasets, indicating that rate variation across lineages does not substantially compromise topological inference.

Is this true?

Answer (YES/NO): NO